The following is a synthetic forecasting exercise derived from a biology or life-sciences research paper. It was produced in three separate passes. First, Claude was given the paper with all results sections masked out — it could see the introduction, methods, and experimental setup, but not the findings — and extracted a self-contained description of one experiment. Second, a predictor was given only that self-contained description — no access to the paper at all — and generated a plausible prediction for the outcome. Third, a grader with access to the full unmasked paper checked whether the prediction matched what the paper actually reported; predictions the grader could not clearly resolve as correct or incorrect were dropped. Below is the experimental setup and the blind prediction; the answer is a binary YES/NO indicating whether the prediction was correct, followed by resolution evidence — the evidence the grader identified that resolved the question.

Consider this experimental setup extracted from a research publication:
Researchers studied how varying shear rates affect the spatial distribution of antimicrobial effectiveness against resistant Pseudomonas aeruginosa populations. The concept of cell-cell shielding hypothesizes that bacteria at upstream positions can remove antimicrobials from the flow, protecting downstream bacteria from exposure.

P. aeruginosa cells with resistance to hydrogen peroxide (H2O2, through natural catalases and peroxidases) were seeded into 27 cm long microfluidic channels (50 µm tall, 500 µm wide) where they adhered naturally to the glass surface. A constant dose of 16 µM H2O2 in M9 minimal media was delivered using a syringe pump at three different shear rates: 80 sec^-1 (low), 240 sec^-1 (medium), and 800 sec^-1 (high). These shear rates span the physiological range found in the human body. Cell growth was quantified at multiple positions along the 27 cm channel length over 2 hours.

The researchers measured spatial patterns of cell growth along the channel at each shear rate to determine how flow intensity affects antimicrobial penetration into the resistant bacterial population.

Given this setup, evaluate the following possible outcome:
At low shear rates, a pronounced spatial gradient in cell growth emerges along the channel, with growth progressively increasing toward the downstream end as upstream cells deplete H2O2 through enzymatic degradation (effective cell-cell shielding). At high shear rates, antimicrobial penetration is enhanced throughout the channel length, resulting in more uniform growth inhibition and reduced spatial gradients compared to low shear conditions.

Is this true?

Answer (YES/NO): NO